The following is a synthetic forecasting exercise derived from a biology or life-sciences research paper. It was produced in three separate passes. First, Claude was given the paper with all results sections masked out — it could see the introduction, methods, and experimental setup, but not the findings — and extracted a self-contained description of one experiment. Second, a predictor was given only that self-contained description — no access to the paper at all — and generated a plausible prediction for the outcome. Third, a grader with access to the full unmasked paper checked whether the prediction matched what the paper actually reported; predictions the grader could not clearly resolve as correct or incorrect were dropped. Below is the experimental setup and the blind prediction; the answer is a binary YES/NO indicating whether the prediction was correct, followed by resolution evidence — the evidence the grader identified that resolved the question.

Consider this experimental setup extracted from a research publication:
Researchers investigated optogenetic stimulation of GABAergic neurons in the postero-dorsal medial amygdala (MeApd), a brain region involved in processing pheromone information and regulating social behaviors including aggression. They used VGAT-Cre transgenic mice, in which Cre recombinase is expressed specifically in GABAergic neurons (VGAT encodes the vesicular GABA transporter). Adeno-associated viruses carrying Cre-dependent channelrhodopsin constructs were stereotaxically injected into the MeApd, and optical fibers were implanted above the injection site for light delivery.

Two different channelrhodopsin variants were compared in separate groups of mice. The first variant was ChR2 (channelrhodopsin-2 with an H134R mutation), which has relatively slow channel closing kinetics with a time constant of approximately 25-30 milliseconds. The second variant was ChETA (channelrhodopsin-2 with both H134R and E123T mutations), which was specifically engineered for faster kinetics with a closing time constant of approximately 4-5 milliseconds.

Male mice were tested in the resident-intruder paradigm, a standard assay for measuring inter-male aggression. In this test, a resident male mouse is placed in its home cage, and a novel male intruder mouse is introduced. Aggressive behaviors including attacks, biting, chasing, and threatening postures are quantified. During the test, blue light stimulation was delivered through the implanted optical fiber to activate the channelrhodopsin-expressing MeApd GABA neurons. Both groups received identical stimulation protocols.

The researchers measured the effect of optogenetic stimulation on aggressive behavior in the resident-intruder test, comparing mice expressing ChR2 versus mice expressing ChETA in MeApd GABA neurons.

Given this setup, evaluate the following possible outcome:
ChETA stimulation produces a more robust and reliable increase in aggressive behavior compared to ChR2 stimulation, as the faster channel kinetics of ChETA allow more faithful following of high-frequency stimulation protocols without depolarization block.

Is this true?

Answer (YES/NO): NO